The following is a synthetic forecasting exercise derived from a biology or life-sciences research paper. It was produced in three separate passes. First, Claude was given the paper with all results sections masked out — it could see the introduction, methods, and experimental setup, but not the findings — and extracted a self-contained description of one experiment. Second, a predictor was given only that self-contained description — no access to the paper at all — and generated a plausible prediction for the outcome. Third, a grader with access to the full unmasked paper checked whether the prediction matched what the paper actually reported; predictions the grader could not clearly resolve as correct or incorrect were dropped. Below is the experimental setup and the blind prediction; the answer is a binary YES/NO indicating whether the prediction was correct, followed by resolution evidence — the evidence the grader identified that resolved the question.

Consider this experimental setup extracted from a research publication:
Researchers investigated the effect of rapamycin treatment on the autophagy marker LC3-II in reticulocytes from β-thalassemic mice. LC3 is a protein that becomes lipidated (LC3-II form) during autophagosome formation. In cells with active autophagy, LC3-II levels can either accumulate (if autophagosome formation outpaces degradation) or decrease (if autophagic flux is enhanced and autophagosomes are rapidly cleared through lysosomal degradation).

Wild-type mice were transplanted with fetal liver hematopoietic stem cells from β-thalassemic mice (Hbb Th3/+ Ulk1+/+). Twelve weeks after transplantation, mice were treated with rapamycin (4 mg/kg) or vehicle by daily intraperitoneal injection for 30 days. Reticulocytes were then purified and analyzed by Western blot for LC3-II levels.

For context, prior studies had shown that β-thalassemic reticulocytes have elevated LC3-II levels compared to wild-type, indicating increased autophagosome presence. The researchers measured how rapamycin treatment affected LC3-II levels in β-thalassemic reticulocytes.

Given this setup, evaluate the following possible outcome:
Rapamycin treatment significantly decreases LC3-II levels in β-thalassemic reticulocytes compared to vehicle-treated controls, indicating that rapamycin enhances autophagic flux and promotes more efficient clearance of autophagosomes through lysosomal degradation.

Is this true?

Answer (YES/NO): YES